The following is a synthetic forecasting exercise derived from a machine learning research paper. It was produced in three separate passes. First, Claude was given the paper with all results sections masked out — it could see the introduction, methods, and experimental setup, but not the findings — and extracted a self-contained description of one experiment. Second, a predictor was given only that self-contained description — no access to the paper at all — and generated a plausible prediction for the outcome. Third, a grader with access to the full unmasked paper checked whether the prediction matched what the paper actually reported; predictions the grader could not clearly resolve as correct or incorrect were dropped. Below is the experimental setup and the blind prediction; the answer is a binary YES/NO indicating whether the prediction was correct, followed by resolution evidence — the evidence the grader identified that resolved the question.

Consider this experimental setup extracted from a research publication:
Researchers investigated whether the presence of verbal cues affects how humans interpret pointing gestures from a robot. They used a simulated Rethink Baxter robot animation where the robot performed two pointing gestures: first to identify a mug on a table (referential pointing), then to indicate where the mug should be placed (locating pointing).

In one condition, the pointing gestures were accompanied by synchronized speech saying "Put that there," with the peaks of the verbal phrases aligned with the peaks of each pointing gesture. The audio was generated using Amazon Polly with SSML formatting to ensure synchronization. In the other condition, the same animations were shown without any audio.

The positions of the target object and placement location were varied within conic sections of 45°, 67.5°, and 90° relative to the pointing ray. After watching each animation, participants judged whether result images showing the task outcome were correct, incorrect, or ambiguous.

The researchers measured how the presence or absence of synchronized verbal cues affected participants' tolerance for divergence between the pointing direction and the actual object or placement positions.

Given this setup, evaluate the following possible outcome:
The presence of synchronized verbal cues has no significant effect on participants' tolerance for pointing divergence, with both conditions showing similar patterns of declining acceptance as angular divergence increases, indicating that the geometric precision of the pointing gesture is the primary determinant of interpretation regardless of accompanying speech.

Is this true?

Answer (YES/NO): NO